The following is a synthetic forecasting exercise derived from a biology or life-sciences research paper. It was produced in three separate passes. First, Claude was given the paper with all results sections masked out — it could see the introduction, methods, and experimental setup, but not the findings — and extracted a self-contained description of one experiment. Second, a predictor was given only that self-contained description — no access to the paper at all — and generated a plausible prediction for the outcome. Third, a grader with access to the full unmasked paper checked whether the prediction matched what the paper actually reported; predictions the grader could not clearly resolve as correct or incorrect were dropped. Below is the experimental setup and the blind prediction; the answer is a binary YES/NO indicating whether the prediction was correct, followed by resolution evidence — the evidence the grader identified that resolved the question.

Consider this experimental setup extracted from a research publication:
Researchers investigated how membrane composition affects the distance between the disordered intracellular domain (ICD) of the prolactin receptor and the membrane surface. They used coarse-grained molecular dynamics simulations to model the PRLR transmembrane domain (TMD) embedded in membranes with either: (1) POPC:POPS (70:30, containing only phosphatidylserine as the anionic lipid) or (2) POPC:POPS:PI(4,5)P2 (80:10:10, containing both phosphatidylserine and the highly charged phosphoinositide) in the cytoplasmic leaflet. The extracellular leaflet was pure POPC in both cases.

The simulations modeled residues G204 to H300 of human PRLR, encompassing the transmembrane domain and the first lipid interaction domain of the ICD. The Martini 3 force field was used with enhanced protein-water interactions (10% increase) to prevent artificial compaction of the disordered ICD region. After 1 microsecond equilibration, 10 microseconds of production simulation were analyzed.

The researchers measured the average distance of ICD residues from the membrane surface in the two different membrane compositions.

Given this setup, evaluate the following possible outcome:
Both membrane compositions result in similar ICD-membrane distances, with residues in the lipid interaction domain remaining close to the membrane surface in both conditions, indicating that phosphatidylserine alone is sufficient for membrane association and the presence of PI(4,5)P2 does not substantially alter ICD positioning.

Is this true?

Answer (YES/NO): NO